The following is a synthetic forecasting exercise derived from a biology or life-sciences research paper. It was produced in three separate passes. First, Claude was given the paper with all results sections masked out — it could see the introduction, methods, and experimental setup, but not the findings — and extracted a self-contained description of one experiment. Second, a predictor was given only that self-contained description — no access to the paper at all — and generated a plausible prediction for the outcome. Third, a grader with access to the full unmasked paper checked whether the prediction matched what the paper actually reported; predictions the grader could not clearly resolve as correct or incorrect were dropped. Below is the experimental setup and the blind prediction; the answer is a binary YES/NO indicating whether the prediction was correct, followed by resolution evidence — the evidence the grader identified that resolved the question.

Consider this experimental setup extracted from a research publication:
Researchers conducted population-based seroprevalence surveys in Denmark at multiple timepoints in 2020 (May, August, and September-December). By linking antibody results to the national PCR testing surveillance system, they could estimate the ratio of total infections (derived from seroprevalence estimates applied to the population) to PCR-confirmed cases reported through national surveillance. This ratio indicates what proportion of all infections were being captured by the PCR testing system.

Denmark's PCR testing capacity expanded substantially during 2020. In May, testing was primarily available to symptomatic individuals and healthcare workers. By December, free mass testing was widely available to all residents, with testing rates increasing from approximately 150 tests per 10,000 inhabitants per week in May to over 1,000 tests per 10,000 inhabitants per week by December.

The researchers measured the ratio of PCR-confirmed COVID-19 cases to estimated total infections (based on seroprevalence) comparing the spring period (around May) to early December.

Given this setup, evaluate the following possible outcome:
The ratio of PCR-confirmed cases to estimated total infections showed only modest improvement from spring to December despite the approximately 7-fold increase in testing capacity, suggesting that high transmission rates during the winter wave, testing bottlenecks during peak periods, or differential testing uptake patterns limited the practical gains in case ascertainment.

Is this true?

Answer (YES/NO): NO